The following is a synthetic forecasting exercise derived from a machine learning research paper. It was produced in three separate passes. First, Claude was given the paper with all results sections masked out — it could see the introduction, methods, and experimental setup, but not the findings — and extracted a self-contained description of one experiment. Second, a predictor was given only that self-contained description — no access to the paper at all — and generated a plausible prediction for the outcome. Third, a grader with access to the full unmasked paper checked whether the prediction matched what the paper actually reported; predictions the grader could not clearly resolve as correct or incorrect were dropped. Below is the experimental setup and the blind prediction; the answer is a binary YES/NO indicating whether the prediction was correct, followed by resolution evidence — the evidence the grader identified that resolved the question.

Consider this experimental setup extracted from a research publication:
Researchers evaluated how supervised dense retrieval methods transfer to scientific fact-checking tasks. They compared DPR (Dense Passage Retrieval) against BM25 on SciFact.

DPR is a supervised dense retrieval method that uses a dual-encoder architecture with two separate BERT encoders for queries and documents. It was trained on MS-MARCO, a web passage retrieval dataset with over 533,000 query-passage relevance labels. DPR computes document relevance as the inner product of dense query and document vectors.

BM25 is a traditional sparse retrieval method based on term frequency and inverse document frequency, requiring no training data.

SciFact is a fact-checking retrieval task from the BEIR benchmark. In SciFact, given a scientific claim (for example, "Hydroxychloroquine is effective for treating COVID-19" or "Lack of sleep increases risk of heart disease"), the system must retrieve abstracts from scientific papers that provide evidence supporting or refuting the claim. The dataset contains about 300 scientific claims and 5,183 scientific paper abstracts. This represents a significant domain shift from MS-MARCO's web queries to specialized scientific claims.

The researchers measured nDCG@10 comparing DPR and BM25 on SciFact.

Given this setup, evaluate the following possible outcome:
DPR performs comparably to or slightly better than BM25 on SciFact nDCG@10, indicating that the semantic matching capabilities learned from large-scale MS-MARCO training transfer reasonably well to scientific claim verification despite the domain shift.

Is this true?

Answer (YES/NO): NO